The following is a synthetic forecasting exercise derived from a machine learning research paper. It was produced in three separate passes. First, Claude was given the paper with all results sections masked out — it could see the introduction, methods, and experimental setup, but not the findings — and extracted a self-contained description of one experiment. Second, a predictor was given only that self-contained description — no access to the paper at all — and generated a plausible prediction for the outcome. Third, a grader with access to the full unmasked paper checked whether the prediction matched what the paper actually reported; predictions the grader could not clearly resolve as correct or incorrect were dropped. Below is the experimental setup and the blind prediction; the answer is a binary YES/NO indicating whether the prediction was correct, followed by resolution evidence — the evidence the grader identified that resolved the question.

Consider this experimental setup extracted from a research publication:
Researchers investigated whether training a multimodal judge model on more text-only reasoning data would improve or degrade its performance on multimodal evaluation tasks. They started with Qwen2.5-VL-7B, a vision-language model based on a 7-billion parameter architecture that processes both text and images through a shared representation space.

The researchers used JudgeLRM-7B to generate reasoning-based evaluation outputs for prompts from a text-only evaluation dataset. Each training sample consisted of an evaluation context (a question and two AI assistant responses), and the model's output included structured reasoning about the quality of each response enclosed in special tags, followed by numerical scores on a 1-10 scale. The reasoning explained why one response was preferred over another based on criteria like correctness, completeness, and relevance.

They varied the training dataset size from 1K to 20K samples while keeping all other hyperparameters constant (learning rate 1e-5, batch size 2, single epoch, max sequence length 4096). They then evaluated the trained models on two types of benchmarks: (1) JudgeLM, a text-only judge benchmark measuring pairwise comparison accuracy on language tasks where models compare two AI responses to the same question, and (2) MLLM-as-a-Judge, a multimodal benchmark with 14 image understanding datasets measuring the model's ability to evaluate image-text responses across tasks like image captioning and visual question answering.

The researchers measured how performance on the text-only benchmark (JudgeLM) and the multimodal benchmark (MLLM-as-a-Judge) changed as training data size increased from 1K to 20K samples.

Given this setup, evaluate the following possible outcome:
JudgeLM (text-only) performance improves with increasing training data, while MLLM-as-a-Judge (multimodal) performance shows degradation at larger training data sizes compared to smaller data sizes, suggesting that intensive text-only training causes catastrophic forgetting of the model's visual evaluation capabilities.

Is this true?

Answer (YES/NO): YES